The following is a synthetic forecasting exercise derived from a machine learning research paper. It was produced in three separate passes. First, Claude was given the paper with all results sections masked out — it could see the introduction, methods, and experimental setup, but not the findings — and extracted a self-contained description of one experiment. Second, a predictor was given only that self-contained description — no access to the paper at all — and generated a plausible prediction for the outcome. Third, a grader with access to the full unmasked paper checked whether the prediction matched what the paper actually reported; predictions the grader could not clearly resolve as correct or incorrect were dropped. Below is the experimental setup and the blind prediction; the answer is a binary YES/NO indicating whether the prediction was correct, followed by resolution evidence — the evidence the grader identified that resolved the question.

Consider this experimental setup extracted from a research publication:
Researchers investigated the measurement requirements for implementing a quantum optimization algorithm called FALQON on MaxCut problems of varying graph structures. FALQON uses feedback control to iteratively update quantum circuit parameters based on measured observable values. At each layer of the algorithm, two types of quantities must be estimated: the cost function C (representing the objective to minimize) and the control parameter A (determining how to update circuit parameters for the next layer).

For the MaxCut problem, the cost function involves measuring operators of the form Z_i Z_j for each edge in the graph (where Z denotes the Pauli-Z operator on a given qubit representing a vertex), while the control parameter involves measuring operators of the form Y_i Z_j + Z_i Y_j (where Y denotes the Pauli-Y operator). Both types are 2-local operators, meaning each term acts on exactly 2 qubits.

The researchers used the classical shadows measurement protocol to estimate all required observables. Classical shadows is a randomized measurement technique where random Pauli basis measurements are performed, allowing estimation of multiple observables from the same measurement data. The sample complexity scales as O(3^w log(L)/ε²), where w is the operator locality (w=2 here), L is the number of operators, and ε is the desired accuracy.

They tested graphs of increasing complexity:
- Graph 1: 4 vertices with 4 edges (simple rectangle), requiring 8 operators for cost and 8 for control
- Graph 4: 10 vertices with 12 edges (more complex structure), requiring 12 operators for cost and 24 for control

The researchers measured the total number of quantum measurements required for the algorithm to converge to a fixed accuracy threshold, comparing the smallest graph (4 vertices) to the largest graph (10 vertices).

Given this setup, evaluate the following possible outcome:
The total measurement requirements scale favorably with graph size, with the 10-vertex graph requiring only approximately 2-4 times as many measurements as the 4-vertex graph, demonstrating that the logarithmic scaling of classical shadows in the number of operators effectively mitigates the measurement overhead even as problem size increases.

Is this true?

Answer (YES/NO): NO